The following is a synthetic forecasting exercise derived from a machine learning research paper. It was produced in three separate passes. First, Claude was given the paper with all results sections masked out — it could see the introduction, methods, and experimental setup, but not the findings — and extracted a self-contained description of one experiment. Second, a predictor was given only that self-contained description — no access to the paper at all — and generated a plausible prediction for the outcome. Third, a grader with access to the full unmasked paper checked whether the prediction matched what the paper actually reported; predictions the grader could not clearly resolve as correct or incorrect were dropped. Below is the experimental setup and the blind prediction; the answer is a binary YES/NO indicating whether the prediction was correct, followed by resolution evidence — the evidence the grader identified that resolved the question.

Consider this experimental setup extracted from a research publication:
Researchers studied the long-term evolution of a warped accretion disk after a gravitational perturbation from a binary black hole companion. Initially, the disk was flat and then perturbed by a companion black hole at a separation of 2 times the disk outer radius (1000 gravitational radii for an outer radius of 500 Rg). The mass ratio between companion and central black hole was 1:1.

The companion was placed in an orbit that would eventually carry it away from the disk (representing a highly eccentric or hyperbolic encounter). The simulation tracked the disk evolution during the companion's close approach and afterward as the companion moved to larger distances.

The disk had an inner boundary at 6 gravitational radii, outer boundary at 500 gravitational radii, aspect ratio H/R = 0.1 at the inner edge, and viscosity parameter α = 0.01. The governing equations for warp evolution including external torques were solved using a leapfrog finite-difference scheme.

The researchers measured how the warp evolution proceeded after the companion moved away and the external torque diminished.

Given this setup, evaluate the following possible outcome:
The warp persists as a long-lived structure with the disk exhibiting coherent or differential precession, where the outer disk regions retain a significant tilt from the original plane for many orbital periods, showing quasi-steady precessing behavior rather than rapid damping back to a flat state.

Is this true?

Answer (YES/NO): NO